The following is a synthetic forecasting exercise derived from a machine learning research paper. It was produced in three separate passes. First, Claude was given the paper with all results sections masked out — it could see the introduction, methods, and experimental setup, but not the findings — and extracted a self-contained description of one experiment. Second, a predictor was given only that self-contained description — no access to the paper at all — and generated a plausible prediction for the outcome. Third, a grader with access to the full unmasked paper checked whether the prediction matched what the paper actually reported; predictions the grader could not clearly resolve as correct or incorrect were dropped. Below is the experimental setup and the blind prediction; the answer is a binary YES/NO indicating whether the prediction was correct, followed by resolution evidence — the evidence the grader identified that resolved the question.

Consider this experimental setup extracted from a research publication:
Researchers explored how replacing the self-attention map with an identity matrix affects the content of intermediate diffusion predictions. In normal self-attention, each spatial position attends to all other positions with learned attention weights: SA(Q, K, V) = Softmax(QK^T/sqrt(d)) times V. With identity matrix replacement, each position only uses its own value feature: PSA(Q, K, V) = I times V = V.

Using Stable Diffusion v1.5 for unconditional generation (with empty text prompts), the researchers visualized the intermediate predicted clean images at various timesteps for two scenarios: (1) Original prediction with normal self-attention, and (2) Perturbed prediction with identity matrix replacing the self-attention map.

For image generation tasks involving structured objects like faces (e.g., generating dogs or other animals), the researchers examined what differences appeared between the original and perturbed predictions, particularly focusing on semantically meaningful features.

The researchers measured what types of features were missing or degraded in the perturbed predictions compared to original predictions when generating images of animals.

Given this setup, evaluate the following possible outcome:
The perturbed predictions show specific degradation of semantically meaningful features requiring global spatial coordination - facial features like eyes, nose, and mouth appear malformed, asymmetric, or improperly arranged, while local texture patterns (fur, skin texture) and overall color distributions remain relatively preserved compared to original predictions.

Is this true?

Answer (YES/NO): NO